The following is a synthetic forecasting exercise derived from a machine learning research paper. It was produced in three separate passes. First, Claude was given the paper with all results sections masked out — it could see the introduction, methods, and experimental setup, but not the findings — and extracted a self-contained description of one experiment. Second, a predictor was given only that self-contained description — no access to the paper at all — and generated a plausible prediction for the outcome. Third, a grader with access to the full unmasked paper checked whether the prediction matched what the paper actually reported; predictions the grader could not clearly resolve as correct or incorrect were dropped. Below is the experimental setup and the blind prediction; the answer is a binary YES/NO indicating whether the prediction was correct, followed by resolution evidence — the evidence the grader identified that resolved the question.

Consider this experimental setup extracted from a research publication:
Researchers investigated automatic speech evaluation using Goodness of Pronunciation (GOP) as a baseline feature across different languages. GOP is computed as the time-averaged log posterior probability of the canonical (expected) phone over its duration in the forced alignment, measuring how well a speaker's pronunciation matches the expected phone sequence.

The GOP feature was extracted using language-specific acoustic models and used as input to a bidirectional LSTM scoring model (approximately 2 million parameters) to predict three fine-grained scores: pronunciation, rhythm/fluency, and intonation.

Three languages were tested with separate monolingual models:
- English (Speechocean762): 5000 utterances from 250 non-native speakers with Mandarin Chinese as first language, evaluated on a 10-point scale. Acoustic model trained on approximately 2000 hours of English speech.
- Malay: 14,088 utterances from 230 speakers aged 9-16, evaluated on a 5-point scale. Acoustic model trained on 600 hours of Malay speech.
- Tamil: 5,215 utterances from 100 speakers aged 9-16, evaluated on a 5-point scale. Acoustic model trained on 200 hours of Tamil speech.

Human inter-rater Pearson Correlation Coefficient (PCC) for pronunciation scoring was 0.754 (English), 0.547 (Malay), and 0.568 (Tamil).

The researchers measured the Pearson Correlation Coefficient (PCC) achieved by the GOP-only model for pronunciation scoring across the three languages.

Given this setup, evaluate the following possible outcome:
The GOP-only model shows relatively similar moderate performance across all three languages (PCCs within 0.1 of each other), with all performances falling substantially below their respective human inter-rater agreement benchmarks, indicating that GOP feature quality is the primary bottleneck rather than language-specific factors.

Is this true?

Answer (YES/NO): NO